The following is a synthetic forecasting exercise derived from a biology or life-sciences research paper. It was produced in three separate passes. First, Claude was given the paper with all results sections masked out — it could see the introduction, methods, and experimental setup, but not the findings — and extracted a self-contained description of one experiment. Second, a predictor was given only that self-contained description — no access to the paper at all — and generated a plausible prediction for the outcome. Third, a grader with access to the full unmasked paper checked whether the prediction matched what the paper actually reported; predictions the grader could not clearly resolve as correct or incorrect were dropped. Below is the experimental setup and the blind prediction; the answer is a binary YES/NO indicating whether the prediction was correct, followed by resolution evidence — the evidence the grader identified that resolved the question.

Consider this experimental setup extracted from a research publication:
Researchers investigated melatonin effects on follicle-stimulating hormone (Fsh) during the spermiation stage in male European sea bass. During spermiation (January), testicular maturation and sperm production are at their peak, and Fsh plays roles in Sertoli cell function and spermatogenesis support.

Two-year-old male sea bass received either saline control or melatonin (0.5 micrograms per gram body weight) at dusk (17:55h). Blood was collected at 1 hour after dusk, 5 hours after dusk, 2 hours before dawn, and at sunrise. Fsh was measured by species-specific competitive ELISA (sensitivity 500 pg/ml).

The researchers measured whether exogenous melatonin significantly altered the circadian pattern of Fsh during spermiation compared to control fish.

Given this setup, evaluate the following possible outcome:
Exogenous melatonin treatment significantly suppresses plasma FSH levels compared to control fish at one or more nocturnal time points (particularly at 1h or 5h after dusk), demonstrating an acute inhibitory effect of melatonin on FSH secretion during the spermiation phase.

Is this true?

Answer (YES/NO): NO